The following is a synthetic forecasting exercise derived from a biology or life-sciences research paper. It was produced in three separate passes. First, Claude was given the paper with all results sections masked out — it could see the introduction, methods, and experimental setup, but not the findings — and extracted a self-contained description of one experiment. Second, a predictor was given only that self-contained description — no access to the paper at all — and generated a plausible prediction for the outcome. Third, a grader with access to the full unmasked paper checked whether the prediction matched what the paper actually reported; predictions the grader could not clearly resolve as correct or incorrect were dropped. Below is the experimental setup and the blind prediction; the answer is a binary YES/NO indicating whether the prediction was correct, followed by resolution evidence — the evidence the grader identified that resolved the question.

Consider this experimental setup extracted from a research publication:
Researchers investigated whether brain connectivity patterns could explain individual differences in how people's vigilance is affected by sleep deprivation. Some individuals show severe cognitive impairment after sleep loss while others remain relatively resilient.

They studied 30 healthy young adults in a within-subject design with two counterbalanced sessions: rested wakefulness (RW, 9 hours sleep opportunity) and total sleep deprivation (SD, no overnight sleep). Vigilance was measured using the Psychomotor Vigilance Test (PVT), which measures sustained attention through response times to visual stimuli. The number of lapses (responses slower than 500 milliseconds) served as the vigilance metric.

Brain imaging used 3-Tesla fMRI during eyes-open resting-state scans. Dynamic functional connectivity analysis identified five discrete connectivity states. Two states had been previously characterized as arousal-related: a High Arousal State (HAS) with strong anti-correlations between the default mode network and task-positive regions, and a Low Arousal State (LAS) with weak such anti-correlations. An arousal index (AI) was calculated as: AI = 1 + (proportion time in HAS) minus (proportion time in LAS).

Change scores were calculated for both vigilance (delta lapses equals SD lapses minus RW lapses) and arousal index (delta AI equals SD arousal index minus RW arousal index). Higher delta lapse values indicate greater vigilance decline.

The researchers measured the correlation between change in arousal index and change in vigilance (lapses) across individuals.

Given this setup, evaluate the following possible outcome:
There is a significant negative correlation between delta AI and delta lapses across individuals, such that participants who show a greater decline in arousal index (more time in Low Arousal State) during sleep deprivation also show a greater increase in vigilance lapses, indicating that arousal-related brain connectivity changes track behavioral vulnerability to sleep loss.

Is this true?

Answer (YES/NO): YES